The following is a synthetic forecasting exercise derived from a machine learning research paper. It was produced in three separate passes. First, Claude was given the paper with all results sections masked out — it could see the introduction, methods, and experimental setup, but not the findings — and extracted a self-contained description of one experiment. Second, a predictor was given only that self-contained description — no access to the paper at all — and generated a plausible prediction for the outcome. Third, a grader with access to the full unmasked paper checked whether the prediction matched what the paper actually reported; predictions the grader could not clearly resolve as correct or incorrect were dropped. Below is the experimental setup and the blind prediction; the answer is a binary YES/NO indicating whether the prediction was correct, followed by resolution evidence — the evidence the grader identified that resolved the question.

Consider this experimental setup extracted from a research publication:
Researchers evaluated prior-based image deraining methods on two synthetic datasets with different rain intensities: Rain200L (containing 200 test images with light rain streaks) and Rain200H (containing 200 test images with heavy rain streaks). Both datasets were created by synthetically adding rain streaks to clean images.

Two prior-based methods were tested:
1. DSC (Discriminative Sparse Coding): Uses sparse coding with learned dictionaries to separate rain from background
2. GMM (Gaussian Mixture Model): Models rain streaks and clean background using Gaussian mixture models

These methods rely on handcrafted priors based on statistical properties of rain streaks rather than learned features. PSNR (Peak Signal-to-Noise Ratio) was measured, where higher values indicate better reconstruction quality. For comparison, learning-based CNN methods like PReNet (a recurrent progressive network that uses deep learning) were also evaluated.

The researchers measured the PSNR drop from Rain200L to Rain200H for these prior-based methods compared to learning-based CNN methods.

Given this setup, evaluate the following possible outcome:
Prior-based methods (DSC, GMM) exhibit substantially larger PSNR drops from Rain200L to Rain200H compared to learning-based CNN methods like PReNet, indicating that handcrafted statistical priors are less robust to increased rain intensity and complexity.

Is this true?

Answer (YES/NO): YES